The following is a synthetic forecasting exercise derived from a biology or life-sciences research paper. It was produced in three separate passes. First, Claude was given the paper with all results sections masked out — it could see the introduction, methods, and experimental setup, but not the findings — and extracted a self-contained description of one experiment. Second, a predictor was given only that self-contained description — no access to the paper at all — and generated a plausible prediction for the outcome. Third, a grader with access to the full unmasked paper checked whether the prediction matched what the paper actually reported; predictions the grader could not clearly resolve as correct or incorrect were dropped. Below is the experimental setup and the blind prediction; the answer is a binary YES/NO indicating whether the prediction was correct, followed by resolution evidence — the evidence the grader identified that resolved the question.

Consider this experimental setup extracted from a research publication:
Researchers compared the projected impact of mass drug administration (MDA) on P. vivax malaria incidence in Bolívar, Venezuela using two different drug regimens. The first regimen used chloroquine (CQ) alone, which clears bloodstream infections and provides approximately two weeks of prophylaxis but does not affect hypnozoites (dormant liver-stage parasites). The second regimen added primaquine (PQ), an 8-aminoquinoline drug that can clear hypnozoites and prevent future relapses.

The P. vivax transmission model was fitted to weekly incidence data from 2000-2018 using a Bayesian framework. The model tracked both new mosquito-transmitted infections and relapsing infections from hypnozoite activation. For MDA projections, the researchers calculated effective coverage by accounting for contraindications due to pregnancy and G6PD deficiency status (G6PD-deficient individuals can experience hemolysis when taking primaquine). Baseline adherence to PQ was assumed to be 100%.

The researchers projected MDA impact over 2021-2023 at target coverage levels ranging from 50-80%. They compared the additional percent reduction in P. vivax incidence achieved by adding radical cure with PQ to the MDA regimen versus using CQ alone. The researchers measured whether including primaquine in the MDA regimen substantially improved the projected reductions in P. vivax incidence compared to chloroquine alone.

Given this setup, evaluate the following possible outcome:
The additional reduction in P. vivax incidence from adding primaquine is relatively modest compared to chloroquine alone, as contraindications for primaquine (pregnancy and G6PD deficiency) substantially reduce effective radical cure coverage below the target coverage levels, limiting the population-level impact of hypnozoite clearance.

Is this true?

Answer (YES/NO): NO